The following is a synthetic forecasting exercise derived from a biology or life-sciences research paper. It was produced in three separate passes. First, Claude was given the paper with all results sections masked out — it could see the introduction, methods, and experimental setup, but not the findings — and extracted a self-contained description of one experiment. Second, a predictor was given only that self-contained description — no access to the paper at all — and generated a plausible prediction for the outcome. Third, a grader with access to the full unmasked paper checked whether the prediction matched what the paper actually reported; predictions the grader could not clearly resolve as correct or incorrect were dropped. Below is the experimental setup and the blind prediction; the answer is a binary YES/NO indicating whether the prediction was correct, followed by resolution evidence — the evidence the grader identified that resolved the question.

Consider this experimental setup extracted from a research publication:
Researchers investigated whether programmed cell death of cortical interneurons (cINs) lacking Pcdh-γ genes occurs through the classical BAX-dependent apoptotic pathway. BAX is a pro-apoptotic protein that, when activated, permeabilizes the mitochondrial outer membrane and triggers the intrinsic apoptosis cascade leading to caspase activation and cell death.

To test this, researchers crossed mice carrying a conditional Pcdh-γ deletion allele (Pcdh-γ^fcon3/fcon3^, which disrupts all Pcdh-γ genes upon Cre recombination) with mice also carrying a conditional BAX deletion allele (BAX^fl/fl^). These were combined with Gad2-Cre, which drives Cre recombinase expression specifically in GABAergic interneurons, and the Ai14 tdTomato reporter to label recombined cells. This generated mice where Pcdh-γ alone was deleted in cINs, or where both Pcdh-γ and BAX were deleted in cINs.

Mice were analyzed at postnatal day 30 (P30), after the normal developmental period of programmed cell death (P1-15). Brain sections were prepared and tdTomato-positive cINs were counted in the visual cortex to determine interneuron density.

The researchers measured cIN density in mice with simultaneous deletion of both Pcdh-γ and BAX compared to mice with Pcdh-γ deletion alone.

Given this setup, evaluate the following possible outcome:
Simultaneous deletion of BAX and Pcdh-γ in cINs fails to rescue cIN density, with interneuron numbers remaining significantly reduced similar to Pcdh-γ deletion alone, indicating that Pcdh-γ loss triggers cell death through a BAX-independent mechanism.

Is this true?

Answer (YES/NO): NO